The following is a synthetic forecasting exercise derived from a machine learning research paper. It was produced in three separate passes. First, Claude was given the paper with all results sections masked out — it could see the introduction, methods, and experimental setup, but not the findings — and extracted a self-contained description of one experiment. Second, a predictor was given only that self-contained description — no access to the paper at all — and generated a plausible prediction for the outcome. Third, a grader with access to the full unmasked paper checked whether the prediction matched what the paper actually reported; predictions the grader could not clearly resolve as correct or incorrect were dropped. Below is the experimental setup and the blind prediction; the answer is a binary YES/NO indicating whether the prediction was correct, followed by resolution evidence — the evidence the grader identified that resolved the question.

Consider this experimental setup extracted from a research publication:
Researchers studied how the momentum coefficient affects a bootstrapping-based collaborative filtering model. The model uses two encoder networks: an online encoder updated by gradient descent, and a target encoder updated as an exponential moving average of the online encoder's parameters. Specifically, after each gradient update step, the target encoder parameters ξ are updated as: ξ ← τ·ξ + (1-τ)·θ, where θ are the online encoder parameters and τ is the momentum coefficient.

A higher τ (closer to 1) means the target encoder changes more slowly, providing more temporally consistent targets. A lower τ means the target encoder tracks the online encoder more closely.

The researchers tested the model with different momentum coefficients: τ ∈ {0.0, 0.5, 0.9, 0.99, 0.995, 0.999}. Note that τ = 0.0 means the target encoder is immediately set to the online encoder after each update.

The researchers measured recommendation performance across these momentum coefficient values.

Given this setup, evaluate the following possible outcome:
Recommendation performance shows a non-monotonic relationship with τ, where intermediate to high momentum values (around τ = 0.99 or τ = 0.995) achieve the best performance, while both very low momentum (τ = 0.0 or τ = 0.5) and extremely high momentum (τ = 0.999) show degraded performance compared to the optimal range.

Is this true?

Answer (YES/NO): NO